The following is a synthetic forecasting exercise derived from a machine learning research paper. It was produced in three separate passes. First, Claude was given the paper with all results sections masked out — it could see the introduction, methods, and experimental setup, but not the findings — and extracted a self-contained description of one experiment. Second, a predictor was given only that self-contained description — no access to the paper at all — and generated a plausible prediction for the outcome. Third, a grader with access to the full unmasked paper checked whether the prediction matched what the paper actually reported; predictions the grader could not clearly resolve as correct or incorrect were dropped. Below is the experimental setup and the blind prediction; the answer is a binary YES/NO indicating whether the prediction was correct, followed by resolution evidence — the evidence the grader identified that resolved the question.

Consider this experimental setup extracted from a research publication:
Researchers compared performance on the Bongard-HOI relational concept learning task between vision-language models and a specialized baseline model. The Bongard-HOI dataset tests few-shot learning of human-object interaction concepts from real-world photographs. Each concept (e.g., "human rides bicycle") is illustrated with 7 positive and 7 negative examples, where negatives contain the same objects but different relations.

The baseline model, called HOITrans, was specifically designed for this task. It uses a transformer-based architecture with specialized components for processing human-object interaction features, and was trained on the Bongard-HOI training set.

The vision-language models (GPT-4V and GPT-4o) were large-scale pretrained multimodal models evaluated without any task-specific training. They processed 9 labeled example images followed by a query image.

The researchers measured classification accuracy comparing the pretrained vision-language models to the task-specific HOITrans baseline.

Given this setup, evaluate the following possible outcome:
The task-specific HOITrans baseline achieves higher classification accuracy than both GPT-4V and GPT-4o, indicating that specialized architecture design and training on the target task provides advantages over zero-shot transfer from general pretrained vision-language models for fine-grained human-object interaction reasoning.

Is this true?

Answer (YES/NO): NO